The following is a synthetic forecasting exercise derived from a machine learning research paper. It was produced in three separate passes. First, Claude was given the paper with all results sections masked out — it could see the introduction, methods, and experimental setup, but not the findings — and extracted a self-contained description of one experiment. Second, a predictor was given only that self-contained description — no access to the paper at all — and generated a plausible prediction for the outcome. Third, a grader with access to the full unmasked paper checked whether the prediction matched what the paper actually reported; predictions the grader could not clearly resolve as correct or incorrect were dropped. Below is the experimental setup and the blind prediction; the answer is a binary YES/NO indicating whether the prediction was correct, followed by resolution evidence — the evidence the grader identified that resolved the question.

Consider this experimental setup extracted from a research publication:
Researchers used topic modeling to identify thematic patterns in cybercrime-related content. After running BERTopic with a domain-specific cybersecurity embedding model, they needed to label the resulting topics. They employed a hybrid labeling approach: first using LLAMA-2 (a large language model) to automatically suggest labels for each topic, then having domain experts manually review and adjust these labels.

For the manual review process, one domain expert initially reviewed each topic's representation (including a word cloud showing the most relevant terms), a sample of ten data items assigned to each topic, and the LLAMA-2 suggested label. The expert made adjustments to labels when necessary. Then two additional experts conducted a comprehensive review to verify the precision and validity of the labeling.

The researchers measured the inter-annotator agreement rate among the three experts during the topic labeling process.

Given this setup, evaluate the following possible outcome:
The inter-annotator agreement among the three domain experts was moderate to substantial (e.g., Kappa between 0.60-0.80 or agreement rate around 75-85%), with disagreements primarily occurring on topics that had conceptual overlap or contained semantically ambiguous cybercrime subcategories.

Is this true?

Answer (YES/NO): NO